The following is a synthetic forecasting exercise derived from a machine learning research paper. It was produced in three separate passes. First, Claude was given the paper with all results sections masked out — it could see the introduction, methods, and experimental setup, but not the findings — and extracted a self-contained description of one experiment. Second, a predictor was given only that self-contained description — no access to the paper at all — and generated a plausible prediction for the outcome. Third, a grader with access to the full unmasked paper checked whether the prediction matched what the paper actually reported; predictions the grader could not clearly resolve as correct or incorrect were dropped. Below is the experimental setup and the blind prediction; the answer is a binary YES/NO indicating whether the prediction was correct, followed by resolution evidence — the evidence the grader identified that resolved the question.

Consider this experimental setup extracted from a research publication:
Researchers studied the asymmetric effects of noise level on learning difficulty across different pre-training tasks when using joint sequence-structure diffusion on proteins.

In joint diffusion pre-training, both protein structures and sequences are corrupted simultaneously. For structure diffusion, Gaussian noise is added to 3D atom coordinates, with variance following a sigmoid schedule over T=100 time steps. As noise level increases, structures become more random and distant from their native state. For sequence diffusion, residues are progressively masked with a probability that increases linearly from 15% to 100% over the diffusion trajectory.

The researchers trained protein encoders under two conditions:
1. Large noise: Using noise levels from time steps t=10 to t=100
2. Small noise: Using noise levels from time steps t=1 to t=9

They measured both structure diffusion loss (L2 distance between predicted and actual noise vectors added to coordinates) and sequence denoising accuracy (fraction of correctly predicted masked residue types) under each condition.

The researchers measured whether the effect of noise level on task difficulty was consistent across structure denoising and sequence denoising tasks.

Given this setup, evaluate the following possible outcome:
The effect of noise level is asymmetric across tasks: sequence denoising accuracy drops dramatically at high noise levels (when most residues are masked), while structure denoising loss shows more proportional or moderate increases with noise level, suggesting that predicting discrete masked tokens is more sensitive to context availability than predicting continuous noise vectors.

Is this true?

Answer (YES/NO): NO